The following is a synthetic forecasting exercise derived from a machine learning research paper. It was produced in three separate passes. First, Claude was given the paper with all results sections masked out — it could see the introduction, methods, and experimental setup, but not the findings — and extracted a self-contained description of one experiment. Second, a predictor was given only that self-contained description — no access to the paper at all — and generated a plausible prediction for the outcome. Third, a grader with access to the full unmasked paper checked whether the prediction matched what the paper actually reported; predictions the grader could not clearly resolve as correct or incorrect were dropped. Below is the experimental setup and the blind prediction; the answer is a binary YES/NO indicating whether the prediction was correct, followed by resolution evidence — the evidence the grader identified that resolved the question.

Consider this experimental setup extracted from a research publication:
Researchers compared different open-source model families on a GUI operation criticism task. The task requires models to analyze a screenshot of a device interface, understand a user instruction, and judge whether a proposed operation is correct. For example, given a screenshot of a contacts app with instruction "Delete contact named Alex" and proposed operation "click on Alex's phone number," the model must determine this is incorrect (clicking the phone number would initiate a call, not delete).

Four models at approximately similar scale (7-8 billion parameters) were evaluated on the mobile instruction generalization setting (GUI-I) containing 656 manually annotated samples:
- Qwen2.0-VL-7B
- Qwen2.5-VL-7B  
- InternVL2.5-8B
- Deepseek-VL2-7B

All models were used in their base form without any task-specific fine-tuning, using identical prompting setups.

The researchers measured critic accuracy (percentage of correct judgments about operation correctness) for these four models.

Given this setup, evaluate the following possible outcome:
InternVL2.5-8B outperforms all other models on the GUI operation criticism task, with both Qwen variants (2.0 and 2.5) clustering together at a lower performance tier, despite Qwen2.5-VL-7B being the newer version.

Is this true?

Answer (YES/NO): NO